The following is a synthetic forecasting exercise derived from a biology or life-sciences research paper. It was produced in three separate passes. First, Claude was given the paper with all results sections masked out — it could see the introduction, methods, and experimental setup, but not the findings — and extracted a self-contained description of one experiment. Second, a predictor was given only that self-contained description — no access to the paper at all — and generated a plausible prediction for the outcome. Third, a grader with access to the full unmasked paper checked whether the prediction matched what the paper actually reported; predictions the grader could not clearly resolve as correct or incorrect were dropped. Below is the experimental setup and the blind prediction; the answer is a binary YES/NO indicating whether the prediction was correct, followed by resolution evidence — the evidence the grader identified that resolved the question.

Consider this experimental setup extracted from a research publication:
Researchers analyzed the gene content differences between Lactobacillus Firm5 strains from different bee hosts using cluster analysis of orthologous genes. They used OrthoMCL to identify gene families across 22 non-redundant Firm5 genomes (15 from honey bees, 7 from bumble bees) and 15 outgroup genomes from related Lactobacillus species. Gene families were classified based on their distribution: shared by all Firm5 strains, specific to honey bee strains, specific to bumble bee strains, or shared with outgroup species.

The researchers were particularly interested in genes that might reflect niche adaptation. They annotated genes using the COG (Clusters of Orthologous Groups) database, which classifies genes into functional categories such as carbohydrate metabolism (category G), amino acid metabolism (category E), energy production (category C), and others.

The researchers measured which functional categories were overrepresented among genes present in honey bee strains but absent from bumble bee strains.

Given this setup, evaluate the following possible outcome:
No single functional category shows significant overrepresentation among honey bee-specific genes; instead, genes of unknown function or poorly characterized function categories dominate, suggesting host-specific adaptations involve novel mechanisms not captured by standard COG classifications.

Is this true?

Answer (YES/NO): NO